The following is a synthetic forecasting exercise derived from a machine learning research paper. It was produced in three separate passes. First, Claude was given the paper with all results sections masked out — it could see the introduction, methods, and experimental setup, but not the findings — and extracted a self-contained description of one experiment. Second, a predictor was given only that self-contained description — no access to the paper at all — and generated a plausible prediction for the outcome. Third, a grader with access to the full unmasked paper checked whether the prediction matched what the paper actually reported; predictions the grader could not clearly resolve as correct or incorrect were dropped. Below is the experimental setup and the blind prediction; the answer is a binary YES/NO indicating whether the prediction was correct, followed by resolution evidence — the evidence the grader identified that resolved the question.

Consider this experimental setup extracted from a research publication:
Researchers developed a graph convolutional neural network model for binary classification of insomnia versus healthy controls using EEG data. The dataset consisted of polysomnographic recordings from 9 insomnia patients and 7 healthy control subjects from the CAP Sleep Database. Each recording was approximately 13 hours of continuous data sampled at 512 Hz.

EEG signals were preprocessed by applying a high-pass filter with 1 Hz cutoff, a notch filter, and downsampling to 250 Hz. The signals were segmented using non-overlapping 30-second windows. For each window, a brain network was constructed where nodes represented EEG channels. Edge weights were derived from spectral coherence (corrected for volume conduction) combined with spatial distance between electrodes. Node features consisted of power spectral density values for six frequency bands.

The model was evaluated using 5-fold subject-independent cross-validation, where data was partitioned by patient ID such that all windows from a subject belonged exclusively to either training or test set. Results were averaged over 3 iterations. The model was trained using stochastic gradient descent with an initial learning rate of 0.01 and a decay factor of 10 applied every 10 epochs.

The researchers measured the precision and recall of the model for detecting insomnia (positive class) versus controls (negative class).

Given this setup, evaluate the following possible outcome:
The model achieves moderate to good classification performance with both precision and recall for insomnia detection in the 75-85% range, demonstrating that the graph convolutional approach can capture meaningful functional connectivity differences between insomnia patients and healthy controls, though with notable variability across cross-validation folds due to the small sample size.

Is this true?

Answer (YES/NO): NO